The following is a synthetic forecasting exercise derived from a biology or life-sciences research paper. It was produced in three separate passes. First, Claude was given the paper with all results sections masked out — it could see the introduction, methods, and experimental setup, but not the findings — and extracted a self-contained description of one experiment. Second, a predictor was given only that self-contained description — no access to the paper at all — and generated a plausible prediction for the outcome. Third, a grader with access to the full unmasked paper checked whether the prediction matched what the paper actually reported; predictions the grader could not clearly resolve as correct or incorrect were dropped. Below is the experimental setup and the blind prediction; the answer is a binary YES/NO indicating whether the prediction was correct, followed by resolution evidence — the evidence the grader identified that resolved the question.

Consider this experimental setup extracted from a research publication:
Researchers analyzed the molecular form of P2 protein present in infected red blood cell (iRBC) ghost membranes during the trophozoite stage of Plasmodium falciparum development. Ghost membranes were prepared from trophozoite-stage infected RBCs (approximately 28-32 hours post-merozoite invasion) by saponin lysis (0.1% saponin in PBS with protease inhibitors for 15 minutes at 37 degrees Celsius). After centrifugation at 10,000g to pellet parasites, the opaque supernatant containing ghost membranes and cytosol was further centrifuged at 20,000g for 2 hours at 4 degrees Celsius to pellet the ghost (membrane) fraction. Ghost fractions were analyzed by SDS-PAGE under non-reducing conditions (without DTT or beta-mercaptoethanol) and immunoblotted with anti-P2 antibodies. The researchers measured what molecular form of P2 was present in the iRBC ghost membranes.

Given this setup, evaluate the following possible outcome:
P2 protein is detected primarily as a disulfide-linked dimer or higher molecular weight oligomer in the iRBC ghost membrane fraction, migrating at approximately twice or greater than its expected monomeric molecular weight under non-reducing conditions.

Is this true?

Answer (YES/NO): NO